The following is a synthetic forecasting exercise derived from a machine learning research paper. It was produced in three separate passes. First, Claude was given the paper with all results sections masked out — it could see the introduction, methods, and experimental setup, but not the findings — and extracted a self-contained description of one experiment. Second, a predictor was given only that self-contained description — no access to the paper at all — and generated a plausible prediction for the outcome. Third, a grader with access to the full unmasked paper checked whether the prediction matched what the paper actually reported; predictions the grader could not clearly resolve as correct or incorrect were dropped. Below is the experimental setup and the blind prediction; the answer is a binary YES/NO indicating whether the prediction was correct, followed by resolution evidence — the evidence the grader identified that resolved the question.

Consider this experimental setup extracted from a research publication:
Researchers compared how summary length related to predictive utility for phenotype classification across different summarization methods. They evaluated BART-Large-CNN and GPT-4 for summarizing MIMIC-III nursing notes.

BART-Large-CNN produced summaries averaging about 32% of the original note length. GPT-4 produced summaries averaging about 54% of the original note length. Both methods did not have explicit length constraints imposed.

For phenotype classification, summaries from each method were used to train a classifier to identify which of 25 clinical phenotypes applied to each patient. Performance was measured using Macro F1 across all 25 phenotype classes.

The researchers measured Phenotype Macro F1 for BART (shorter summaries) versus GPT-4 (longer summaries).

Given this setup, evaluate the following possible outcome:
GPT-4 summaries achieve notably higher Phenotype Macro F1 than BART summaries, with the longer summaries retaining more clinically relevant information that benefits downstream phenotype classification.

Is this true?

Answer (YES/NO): YES